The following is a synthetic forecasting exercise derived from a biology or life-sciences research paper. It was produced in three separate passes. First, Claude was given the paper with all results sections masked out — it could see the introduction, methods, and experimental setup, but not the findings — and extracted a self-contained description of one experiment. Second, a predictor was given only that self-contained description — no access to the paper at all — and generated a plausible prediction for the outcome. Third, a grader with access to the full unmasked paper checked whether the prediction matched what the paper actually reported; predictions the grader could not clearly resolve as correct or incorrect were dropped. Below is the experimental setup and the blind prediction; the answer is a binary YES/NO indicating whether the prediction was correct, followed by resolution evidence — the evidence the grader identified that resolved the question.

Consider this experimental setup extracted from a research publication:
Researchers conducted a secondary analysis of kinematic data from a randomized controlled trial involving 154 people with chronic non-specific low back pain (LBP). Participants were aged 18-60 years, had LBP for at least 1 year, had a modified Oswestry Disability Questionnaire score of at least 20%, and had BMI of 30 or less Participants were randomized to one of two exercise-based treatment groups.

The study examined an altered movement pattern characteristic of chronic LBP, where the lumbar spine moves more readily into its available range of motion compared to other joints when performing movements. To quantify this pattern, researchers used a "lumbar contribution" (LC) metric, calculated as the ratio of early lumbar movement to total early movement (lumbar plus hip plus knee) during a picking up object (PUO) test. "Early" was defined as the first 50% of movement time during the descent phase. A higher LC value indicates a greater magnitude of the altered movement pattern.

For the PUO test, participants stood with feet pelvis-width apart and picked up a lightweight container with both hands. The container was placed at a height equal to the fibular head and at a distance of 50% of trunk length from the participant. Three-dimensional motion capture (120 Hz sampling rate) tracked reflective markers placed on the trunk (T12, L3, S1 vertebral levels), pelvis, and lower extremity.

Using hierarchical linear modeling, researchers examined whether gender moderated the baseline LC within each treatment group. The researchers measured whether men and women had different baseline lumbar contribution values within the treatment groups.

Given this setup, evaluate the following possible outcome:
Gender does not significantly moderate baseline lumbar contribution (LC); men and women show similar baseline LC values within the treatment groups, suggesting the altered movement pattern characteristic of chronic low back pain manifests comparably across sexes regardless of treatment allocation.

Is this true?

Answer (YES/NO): NO